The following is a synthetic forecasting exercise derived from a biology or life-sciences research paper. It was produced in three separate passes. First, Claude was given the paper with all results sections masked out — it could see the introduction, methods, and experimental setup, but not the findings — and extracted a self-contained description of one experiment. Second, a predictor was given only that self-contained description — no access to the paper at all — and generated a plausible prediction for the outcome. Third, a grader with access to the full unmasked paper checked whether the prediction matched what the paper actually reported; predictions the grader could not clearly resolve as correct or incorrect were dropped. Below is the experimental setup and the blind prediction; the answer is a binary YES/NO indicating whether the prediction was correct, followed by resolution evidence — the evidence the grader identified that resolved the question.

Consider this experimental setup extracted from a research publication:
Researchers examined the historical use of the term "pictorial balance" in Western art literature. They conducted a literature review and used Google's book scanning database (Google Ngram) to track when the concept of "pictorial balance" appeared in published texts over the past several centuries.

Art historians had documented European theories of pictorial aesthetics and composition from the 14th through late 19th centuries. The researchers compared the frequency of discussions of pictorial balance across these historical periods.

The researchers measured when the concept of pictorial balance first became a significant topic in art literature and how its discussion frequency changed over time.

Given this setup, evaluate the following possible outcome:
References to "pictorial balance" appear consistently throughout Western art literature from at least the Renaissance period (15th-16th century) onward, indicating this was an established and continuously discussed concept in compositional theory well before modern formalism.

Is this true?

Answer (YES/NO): NO